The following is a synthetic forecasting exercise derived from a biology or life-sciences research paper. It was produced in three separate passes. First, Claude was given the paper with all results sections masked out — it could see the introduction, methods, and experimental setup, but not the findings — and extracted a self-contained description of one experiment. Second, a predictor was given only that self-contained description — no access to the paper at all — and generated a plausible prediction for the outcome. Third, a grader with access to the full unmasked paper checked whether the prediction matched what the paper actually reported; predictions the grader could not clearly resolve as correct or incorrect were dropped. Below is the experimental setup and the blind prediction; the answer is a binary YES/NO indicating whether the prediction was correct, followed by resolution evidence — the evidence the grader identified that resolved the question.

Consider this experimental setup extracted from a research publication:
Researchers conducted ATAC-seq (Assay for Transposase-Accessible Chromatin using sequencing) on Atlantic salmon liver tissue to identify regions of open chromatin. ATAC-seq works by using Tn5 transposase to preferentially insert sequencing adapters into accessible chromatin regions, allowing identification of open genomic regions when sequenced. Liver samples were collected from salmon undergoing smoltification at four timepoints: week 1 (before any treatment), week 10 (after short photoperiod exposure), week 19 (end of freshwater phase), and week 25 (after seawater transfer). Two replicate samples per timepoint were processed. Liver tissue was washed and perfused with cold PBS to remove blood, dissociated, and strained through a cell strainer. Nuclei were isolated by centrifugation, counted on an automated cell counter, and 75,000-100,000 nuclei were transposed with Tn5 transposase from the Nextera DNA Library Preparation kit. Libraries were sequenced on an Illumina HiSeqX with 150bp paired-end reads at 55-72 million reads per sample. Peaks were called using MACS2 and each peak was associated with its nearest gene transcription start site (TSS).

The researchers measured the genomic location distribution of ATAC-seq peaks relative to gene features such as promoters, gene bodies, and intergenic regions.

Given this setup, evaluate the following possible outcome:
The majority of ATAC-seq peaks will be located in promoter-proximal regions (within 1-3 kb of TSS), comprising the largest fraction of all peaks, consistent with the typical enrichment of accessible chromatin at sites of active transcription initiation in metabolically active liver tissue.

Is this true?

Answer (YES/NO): NO